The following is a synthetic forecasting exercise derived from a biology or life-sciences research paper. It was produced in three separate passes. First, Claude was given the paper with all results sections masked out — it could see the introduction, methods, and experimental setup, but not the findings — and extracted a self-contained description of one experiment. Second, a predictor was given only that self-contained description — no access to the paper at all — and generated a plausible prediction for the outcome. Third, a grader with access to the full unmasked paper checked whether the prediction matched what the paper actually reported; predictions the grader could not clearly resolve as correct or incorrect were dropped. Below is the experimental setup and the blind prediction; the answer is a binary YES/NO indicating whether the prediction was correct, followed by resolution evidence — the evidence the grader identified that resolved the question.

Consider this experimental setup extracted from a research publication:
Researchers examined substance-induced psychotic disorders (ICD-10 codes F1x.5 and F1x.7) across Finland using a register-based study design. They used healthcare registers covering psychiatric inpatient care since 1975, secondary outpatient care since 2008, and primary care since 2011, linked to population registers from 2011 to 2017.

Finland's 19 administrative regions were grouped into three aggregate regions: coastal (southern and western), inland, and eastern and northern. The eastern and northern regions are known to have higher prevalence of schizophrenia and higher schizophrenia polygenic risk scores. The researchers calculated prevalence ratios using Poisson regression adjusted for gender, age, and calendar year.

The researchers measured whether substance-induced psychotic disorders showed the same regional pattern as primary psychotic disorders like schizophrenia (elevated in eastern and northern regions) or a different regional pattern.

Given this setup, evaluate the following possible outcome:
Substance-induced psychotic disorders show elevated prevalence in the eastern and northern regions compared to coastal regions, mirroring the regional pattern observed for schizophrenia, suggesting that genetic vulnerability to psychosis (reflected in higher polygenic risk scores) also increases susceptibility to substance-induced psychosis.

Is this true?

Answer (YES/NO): NO